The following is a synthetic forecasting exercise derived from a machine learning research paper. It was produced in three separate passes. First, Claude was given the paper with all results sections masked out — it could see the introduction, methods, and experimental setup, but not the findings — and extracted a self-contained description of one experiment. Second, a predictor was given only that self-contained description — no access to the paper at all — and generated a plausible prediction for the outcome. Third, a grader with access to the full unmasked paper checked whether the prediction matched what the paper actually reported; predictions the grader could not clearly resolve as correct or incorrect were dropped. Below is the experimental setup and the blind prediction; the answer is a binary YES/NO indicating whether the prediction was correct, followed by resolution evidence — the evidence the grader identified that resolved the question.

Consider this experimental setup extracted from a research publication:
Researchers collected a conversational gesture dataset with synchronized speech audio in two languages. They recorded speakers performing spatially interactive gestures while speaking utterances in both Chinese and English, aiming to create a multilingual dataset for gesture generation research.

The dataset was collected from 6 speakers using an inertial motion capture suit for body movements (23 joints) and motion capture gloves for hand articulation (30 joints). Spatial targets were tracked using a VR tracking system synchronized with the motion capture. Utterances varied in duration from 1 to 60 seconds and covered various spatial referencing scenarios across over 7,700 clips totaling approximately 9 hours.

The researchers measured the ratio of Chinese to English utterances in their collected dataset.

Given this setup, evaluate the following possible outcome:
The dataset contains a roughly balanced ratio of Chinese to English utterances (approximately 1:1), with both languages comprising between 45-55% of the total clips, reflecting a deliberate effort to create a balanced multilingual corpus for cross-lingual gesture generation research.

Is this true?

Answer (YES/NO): NO